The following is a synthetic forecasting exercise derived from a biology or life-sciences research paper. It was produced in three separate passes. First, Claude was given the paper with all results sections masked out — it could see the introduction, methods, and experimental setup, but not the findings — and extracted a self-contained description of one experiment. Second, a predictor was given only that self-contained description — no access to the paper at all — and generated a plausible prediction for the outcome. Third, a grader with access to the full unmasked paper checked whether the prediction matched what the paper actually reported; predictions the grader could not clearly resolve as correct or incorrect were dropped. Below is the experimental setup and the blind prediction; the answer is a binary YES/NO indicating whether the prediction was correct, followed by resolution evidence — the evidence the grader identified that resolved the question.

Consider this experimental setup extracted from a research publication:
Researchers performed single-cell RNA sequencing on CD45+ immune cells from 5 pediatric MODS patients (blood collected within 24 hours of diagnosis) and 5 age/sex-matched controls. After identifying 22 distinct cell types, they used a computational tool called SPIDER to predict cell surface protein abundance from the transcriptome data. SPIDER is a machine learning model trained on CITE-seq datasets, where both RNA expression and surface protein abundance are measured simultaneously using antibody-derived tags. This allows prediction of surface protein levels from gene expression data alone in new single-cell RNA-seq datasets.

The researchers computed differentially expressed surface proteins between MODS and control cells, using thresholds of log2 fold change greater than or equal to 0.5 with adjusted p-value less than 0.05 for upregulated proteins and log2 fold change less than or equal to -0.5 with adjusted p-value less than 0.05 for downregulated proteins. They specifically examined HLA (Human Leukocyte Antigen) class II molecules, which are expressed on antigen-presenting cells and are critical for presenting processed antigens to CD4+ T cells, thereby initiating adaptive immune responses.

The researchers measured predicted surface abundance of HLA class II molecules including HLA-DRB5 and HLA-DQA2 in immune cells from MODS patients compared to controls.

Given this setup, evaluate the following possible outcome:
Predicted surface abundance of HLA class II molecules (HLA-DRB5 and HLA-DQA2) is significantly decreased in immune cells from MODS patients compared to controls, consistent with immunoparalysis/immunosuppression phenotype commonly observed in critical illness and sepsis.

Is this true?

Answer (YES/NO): YES